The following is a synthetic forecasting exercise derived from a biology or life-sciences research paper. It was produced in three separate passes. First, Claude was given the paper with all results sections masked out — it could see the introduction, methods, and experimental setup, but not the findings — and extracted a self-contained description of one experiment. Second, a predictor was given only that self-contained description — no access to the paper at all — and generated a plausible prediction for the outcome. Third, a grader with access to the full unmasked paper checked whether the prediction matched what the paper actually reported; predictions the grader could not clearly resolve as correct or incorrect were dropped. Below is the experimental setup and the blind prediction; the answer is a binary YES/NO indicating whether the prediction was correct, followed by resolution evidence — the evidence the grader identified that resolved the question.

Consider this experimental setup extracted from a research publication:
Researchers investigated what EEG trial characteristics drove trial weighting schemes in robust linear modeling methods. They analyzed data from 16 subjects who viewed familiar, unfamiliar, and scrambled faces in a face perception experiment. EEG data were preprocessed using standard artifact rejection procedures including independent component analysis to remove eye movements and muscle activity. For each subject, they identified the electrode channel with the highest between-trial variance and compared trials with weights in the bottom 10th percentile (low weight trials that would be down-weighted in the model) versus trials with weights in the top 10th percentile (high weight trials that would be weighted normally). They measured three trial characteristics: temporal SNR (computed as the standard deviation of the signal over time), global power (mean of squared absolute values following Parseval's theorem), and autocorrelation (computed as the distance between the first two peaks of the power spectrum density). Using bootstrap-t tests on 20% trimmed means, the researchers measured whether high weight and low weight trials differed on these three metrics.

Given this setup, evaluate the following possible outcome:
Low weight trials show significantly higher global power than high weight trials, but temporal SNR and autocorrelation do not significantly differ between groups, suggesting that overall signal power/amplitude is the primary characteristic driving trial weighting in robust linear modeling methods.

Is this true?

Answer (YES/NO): NO